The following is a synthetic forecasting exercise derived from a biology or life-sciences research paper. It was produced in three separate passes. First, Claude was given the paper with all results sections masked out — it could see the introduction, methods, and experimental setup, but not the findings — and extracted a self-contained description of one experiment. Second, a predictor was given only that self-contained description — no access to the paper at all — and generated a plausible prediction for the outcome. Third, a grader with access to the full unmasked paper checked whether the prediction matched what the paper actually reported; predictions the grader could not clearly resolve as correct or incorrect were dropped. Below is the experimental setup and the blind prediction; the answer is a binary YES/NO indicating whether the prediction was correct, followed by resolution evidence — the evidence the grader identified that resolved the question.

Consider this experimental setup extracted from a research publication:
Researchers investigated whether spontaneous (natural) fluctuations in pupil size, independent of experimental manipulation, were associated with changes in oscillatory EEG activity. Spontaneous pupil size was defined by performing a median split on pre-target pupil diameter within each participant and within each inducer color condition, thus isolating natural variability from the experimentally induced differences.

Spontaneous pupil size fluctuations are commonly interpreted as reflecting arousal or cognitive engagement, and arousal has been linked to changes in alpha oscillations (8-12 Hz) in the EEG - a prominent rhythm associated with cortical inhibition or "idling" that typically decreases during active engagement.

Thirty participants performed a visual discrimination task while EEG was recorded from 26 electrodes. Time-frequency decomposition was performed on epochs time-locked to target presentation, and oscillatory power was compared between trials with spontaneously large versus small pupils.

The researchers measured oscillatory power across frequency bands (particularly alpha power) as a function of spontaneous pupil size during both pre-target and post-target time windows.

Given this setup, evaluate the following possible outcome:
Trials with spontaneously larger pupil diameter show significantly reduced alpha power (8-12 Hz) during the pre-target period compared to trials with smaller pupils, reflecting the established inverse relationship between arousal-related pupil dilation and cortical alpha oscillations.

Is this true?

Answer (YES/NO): NO